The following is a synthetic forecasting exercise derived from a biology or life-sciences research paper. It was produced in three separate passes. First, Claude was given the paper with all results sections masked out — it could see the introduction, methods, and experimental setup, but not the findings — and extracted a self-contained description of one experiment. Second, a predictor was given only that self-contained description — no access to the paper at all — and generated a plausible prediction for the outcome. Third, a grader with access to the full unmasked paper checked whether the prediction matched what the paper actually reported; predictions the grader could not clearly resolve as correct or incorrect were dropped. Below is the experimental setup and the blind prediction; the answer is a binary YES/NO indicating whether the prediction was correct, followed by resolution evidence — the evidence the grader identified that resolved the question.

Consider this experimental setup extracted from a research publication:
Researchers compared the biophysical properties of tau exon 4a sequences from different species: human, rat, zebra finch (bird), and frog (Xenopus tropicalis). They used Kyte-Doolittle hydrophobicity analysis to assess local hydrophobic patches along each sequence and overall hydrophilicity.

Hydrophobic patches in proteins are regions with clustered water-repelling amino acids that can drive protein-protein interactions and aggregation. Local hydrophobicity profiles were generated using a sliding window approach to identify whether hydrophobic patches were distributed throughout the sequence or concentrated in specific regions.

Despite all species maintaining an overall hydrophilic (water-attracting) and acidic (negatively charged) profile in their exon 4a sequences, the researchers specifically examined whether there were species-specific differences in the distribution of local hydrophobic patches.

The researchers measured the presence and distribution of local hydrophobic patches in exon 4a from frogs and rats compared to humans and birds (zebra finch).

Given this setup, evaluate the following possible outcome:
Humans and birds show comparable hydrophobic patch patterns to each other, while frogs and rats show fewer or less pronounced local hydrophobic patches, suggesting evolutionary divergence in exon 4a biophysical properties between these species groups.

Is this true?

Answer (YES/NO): NO